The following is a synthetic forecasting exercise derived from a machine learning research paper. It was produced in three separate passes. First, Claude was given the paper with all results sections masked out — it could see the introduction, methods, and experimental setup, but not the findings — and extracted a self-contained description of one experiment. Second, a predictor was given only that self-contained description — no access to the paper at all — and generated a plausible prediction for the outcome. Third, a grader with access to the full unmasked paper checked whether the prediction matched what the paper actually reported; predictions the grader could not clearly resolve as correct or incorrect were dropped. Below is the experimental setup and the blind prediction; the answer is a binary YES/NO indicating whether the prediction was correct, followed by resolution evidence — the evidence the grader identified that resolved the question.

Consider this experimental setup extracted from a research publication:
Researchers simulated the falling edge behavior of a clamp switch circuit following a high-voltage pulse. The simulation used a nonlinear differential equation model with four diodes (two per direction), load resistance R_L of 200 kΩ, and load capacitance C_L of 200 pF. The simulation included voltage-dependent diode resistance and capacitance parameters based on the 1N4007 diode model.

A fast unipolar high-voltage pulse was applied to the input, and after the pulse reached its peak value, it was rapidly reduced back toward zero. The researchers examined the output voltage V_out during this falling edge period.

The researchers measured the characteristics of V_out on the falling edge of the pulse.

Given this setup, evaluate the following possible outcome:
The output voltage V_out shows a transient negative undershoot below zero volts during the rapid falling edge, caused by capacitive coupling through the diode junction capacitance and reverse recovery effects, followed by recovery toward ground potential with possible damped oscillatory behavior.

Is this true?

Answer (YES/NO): NO